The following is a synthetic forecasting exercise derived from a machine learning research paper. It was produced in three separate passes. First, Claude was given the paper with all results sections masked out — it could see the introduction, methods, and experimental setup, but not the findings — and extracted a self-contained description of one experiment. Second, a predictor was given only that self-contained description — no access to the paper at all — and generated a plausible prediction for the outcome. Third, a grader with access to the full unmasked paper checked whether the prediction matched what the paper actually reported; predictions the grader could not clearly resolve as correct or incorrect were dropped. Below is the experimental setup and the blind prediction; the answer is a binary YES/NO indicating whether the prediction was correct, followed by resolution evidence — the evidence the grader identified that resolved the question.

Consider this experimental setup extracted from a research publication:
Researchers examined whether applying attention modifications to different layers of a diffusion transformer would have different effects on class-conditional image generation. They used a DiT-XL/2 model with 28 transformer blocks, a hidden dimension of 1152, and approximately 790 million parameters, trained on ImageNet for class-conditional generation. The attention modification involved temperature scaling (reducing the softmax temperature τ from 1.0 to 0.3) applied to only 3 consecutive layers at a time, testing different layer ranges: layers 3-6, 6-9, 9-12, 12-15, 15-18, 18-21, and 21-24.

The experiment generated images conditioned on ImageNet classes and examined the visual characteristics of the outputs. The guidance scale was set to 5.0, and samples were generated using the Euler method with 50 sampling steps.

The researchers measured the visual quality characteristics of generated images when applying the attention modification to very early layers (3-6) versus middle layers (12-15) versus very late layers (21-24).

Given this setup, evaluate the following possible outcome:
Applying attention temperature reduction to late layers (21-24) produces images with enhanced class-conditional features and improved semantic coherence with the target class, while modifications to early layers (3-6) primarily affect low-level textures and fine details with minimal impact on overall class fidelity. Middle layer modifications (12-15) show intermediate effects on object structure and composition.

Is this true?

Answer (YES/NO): NO